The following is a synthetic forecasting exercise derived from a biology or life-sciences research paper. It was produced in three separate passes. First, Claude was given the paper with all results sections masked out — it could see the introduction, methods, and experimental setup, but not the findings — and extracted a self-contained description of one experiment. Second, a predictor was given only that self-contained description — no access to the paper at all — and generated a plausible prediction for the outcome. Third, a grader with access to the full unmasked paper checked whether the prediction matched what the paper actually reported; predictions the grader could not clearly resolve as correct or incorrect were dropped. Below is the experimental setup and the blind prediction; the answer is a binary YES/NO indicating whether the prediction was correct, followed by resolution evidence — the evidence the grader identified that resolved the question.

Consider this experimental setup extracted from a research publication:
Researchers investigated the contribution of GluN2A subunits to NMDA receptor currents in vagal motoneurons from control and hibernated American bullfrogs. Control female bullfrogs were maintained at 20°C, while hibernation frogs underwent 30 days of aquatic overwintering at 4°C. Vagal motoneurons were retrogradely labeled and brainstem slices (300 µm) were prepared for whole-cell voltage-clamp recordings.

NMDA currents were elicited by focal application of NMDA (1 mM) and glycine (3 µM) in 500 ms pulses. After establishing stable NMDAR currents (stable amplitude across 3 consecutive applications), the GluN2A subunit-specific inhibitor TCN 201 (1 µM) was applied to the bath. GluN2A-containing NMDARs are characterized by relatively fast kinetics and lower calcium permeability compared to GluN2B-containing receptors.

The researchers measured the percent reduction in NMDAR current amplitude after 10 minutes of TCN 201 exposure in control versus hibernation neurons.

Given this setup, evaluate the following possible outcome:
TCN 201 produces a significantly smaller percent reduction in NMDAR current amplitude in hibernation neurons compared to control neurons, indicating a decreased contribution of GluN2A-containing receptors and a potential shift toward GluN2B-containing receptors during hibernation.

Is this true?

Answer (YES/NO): NO